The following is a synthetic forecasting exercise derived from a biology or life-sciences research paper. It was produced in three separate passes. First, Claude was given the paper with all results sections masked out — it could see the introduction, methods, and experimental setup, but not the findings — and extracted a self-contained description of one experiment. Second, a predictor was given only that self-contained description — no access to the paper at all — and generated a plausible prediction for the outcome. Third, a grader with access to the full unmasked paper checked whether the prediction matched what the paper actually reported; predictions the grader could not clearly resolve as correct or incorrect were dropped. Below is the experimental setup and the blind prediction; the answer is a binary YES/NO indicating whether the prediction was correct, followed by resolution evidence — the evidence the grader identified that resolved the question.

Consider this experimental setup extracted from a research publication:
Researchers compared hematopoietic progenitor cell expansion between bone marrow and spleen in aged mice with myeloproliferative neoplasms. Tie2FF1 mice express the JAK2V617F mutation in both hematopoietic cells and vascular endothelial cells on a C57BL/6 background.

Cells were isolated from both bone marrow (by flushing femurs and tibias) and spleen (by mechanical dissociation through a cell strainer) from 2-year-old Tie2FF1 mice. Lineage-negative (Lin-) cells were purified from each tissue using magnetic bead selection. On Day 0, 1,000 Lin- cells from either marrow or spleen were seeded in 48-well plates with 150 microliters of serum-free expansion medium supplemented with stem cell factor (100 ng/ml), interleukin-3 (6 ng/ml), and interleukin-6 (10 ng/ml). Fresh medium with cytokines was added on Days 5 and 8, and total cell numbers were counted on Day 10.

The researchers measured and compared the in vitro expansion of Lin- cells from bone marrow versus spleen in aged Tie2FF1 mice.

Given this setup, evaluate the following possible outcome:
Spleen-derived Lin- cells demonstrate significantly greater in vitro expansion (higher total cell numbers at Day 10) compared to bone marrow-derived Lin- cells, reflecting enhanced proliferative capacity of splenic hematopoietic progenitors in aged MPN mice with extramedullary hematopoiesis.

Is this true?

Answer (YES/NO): YES